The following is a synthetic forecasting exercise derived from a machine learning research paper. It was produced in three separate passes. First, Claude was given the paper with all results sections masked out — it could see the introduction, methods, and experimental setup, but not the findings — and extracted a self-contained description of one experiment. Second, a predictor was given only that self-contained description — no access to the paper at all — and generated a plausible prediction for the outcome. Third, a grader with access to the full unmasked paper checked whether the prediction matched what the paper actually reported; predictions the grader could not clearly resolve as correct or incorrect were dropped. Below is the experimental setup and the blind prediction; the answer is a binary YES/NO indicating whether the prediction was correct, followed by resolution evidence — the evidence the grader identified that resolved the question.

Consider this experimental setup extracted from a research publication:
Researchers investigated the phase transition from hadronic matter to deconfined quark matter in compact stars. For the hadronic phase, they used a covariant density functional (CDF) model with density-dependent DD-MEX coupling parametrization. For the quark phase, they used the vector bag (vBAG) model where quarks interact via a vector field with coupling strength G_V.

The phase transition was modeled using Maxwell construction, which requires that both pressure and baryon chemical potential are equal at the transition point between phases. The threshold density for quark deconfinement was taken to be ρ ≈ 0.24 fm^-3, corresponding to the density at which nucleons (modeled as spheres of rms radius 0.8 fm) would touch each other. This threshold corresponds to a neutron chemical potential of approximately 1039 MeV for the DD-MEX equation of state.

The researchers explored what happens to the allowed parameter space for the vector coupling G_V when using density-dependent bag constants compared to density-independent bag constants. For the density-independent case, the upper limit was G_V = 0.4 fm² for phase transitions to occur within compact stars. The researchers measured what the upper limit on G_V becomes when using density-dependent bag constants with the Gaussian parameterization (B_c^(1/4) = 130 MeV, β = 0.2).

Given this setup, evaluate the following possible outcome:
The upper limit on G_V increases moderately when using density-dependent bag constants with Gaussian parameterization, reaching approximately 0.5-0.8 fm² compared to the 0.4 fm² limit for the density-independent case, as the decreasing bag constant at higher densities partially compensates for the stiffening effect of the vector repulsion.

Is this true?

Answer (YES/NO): YES